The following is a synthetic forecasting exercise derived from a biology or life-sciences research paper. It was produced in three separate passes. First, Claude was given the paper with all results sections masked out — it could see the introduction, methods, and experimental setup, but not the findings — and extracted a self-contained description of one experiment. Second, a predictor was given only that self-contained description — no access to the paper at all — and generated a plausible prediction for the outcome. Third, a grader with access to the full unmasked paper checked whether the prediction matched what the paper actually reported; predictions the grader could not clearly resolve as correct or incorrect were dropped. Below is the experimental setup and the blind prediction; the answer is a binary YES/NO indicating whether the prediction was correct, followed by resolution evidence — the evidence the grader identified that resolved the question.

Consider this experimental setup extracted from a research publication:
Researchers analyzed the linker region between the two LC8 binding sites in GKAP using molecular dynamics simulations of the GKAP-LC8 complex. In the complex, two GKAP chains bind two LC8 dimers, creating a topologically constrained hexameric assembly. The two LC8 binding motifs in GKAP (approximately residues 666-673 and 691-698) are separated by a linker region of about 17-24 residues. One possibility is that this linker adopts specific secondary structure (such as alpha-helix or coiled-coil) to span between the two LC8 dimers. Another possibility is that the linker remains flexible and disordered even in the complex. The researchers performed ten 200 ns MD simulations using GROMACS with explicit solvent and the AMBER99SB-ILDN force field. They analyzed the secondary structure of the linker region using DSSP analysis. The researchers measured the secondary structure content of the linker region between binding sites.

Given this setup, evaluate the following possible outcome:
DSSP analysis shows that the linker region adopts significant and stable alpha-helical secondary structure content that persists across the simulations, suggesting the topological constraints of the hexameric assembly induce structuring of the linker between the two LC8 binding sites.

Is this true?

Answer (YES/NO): NO